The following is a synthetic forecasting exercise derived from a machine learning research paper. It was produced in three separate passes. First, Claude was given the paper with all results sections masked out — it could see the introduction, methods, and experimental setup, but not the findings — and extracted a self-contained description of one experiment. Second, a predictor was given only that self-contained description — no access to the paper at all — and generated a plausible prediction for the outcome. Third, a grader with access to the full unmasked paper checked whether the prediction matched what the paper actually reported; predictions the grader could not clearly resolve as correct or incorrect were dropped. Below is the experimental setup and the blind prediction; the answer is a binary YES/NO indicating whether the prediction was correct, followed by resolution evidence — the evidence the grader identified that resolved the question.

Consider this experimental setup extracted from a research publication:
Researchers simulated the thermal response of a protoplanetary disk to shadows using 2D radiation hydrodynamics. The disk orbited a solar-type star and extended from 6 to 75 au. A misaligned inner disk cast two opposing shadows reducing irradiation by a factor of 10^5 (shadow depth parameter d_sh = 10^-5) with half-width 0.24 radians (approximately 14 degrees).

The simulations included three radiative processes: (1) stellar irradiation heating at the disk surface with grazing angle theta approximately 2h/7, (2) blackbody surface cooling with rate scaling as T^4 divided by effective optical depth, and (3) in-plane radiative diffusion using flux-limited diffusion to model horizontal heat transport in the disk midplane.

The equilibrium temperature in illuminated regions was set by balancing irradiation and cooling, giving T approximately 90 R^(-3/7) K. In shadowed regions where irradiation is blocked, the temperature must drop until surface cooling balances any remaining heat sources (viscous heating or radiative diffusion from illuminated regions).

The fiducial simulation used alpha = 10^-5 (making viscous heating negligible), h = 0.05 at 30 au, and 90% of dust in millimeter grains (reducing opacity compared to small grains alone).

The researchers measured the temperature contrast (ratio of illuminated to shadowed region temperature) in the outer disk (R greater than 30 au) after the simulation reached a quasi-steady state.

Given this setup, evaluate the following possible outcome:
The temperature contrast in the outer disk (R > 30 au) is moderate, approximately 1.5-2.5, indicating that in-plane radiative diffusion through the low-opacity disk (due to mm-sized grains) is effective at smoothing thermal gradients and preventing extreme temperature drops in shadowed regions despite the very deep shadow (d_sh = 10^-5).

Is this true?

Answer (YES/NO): NO